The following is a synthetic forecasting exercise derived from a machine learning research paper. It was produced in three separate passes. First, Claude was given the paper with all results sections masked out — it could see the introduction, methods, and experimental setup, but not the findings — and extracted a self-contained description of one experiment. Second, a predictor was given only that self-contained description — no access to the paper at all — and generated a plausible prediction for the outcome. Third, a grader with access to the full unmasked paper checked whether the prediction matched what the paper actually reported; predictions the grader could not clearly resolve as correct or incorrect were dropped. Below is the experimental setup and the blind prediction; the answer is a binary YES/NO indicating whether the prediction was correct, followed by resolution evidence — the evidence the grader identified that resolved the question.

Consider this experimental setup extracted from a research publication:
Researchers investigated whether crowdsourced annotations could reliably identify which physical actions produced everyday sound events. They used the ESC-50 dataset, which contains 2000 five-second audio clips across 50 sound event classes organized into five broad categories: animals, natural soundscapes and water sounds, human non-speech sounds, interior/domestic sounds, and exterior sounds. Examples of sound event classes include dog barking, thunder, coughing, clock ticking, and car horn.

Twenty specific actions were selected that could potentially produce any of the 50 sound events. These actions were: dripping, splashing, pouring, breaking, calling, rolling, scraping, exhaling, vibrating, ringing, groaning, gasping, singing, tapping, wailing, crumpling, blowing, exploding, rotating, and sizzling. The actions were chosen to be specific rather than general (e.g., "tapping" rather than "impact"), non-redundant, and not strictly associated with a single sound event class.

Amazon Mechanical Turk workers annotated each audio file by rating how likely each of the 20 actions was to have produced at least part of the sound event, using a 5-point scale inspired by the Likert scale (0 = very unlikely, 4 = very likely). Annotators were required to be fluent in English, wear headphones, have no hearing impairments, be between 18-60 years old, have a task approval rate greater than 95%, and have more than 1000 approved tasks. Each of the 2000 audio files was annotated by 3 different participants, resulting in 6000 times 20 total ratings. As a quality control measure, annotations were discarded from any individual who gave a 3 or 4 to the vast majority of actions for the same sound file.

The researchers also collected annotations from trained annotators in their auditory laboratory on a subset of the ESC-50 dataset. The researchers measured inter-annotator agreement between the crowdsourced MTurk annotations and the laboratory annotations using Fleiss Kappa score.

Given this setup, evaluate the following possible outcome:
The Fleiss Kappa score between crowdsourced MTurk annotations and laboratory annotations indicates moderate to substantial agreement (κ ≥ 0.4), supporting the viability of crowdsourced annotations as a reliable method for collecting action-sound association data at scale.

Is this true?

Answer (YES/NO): NO